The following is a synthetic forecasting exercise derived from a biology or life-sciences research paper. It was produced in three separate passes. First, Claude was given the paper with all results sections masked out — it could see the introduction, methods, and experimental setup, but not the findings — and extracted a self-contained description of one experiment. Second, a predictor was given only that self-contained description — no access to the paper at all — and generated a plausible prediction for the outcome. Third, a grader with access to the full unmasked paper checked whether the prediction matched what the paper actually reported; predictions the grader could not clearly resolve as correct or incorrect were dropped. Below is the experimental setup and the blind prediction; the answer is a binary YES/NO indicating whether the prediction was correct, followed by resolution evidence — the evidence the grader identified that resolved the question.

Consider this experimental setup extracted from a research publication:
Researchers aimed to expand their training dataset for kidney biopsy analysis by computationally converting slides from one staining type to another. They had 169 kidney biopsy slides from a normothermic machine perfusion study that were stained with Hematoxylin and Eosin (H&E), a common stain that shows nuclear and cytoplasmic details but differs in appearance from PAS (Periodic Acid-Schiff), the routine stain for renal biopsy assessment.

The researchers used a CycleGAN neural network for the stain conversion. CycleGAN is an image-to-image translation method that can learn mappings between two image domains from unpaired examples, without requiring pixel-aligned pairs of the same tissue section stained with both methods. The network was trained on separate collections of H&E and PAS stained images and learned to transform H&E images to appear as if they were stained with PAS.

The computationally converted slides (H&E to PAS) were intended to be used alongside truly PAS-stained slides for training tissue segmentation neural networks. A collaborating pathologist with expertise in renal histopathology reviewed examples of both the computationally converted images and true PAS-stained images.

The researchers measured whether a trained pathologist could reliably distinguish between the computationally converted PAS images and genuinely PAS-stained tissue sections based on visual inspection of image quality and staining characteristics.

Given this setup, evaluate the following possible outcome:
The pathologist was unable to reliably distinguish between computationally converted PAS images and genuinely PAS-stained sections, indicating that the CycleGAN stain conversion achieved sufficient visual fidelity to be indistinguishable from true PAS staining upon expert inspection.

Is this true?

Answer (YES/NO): YES